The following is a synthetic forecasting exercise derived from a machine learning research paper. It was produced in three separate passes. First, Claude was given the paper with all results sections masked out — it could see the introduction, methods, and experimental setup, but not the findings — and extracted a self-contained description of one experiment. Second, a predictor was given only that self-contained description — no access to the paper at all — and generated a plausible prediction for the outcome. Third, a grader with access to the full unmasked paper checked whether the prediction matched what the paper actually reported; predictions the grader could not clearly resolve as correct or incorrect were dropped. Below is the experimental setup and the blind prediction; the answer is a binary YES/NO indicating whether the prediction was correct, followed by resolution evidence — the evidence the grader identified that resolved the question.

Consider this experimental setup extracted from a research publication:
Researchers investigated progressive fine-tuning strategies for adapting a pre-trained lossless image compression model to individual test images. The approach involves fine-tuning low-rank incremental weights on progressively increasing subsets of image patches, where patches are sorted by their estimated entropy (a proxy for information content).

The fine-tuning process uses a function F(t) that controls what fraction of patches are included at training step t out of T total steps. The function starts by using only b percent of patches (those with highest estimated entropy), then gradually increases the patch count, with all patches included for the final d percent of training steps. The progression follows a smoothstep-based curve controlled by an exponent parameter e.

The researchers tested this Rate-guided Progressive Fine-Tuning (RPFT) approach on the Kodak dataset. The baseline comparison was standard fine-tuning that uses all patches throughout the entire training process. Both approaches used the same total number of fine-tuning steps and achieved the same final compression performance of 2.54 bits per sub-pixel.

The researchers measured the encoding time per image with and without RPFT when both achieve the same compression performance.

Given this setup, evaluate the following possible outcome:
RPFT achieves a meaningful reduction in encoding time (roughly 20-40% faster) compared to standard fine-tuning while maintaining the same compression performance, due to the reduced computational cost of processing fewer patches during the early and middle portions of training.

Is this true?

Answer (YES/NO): YES